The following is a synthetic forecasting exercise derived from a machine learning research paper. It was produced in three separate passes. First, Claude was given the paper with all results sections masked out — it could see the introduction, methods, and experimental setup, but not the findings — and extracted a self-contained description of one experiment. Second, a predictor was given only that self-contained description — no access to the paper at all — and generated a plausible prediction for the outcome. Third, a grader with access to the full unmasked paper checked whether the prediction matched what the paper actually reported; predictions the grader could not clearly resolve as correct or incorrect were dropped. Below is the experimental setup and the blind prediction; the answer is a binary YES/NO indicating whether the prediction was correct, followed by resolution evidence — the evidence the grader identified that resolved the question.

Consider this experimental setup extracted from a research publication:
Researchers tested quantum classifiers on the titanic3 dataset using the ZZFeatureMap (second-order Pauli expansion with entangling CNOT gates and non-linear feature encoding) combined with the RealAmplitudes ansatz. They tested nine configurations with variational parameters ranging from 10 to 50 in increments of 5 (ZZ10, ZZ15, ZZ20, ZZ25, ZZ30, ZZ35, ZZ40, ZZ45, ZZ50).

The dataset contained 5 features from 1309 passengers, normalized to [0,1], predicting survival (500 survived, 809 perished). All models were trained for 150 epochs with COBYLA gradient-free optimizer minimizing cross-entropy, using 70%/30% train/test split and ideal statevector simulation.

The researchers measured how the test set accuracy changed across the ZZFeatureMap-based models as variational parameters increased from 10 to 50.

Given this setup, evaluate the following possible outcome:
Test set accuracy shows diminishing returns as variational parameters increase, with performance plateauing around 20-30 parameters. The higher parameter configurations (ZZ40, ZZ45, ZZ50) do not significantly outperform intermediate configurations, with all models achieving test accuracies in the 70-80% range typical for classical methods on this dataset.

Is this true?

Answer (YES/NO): NO